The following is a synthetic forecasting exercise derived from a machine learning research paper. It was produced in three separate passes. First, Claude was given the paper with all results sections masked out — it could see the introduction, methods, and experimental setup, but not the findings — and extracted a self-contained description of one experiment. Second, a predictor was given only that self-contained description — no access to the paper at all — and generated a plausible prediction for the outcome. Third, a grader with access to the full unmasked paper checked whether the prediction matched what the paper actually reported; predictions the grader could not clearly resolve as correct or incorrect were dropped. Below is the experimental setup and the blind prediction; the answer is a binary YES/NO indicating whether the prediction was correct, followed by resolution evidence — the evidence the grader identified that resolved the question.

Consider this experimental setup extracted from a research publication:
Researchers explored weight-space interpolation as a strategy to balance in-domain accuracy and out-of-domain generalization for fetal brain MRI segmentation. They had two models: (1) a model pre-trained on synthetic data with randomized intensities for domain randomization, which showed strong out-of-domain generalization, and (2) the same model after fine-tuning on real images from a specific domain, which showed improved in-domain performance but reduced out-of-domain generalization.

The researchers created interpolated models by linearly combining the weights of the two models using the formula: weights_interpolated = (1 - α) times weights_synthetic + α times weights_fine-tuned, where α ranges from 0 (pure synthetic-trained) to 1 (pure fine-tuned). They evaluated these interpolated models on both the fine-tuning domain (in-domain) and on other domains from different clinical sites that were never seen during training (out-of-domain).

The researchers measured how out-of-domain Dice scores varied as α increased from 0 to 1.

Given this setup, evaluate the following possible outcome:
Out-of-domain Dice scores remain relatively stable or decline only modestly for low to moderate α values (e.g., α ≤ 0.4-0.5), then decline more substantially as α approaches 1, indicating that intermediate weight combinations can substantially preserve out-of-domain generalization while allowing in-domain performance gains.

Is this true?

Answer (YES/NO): NO